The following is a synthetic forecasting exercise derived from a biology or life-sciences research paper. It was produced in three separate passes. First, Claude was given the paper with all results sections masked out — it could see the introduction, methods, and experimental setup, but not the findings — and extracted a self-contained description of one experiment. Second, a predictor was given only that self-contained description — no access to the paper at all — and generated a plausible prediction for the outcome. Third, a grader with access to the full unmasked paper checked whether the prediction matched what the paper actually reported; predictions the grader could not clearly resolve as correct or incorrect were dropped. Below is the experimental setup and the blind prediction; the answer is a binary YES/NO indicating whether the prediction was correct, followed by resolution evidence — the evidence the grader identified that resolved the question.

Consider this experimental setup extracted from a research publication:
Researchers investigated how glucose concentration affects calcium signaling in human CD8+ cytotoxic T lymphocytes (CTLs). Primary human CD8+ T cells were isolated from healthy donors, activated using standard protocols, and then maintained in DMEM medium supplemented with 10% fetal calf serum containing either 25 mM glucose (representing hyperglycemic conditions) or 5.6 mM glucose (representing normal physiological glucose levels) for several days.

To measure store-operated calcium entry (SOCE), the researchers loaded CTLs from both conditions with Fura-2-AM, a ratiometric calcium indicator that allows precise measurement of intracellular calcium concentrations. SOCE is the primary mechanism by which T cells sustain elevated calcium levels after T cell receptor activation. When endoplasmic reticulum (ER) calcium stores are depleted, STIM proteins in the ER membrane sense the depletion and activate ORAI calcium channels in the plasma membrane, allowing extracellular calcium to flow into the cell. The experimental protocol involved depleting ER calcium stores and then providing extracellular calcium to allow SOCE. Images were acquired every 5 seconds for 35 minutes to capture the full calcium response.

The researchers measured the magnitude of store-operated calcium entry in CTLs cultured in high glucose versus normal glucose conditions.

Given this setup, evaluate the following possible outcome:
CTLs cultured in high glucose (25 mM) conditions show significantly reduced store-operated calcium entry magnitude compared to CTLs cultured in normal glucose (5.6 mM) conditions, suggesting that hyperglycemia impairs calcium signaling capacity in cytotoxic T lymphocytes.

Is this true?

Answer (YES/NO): NO